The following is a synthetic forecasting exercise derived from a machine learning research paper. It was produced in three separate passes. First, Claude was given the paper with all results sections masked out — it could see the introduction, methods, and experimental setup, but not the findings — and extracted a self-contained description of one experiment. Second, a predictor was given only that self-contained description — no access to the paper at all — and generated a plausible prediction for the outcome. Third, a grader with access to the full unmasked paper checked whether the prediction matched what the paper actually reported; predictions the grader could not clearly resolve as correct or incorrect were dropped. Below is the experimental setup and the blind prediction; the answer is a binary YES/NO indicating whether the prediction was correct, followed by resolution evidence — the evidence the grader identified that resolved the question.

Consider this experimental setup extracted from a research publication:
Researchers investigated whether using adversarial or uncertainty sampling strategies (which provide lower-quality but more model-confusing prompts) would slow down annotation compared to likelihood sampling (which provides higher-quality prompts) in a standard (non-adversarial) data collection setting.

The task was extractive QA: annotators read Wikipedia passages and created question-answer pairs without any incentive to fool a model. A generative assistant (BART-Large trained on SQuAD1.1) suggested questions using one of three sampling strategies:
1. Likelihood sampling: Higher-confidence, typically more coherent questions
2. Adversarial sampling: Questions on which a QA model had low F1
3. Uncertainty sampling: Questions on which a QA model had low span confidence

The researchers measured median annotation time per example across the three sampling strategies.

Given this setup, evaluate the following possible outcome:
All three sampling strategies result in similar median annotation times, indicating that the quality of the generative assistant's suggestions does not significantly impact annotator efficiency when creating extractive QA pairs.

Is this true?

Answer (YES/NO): NO